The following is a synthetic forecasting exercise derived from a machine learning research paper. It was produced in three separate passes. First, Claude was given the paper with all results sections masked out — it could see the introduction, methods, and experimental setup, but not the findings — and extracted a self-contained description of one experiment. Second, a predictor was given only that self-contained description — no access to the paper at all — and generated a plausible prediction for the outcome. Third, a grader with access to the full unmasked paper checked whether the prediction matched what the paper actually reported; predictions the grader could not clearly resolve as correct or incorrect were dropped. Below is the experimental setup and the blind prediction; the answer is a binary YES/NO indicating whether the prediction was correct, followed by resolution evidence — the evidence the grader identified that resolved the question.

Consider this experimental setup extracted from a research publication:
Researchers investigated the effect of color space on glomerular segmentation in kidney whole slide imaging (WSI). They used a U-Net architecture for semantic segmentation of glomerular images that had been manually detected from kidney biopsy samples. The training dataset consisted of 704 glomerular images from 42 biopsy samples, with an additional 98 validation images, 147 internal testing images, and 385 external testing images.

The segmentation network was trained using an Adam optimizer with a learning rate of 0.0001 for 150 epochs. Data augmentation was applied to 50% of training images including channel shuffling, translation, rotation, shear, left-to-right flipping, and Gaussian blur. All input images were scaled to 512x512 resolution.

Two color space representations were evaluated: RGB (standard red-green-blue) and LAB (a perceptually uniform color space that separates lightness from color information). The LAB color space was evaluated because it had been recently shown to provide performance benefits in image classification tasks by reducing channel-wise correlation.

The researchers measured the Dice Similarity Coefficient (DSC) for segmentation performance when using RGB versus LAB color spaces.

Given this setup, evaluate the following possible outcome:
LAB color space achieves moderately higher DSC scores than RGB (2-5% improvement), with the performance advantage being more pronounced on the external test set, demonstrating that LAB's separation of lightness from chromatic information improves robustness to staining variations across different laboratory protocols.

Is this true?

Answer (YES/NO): NO